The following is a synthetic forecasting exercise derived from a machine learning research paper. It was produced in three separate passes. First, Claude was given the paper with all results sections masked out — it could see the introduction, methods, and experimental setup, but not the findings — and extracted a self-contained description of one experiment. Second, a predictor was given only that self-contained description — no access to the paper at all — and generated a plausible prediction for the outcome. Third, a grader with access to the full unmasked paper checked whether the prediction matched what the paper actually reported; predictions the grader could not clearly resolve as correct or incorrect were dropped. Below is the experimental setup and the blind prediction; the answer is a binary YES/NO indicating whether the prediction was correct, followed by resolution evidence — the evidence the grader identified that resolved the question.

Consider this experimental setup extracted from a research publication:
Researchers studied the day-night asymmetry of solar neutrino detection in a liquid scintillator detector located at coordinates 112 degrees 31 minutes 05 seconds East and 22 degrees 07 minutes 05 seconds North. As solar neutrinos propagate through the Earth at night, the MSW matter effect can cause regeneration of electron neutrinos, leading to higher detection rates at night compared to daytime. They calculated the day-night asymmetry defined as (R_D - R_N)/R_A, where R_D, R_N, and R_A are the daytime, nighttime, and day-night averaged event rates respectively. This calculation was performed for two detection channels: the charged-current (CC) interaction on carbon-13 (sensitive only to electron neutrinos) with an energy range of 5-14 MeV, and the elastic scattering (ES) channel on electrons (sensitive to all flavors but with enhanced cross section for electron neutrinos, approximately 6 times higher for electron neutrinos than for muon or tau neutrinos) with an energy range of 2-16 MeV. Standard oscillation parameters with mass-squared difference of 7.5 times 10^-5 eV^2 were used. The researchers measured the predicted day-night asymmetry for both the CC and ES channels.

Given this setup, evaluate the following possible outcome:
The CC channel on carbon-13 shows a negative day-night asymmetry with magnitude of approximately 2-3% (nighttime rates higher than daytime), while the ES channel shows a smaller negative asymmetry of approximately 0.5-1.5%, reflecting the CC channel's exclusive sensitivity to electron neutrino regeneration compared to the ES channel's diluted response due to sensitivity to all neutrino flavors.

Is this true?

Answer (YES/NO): NO